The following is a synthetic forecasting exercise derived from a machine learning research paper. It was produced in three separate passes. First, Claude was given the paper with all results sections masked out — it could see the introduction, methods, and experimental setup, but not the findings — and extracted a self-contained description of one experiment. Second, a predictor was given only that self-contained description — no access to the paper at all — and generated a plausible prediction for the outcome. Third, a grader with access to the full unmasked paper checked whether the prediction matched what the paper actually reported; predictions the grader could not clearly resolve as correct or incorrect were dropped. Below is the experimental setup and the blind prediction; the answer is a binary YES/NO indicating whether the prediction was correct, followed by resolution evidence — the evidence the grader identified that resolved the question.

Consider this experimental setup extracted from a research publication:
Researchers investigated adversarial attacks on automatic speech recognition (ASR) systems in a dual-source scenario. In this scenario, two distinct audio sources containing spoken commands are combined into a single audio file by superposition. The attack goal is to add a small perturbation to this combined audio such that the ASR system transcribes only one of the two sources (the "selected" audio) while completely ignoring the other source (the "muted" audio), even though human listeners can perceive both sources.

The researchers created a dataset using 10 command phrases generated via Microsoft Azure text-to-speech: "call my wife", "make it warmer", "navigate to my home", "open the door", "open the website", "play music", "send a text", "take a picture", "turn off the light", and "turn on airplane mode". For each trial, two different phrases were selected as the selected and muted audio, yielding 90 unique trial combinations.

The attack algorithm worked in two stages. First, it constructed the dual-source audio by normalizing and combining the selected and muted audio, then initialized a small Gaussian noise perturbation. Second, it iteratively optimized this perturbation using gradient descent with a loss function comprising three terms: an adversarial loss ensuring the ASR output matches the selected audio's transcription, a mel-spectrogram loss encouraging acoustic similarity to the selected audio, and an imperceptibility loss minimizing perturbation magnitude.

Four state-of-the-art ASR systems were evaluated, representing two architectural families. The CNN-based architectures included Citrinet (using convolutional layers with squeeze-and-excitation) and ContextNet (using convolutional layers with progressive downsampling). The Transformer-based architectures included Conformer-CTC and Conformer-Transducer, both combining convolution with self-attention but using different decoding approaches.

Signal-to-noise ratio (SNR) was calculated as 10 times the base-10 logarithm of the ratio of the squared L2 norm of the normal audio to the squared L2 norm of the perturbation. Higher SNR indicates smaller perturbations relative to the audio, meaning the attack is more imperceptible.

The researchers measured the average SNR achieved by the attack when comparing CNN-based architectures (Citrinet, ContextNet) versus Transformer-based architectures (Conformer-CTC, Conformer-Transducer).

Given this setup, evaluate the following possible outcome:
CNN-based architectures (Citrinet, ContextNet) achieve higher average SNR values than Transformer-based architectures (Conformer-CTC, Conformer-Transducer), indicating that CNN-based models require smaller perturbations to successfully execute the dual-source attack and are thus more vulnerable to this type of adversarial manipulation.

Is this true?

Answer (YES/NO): NO